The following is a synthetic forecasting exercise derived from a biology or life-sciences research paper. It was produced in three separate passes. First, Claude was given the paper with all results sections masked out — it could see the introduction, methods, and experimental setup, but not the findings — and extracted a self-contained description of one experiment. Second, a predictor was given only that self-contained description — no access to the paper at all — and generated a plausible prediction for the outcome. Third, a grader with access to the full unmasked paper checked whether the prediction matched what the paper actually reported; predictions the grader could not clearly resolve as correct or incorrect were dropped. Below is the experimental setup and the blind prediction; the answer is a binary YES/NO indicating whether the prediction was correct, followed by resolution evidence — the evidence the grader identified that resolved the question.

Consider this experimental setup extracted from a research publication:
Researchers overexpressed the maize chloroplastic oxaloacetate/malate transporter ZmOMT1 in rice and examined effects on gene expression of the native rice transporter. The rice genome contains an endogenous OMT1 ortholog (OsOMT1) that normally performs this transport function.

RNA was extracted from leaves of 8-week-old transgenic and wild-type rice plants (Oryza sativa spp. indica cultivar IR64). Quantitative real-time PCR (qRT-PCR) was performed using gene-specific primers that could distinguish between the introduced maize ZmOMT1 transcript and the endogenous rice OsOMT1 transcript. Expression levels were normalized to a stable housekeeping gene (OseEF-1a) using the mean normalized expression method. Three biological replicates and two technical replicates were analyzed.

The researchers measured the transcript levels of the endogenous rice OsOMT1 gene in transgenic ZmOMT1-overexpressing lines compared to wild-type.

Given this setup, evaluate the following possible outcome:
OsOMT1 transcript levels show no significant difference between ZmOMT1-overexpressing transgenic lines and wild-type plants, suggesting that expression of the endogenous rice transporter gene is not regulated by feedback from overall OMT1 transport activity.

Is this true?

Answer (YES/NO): YES